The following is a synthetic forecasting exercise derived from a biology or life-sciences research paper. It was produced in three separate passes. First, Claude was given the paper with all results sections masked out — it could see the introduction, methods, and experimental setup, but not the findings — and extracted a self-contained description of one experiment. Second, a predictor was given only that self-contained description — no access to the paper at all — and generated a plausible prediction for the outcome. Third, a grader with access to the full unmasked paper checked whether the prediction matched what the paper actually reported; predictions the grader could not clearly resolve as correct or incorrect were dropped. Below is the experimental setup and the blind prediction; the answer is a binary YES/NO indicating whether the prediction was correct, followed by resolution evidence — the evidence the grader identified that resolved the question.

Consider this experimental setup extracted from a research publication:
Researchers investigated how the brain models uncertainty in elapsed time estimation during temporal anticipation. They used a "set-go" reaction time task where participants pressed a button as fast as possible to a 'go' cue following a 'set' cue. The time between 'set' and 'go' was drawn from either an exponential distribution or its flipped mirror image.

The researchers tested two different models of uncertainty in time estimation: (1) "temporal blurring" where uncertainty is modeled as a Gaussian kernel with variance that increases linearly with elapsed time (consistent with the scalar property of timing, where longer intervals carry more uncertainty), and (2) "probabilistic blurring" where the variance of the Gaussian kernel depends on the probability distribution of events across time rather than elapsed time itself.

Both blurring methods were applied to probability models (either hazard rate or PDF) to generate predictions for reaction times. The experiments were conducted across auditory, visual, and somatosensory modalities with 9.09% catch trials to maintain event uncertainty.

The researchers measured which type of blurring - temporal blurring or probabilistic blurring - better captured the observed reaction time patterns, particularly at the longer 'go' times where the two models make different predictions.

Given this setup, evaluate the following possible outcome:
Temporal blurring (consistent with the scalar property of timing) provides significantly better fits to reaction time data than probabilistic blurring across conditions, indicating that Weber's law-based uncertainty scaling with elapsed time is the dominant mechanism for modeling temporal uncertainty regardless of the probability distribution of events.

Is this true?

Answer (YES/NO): NO